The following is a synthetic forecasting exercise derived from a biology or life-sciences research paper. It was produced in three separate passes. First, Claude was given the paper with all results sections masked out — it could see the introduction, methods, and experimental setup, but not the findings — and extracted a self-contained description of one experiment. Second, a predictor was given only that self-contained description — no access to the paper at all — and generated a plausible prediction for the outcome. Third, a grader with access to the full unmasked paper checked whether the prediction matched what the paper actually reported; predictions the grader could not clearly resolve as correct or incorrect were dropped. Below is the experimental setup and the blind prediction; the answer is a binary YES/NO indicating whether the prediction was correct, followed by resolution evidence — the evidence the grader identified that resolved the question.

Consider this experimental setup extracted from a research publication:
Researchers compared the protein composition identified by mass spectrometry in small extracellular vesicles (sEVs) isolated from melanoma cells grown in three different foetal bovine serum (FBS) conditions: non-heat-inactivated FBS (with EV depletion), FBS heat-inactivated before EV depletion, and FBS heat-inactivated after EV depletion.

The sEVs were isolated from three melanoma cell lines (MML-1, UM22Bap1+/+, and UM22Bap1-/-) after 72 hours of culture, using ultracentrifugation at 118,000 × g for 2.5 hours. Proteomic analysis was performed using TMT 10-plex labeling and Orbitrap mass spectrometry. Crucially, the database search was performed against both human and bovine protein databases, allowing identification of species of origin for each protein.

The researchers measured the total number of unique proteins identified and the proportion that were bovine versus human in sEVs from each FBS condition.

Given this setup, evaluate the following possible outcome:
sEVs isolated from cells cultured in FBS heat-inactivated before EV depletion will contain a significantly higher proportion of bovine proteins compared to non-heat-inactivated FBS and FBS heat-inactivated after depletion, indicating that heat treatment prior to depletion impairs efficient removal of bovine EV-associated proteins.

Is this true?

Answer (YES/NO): NO